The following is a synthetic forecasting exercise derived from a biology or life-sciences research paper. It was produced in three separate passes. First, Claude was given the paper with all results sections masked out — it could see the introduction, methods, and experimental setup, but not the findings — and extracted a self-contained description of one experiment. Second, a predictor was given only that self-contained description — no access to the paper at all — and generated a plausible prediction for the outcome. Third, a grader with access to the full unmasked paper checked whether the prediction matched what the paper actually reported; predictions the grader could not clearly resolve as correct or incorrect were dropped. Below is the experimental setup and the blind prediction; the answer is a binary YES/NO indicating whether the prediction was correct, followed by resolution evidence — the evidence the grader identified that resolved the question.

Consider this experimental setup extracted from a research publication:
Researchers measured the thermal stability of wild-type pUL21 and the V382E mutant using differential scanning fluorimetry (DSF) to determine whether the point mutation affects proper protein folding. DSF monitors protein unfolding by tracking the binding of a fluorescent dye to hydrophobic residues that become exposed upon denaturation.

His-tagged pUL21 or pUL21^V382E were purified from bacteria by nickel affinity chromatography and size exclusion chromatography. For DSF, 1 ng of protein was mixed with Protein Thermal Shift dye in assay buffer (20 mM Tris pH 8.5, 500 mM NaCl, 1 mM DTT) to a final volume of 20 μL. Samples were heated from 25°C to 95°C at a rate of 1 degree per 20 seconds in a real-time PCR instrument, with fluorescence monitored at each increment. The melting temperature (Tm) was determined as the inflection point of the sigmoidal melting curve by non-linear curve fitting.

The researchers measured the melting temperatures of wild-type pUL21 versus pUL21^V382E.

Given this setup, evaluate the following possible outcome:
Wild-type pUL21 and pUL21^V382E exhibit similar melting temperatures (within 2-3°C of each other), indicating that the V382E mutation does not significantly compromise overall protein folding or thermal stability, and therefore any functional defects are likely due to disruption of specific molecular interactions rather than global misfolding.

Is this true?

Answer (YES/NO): YES